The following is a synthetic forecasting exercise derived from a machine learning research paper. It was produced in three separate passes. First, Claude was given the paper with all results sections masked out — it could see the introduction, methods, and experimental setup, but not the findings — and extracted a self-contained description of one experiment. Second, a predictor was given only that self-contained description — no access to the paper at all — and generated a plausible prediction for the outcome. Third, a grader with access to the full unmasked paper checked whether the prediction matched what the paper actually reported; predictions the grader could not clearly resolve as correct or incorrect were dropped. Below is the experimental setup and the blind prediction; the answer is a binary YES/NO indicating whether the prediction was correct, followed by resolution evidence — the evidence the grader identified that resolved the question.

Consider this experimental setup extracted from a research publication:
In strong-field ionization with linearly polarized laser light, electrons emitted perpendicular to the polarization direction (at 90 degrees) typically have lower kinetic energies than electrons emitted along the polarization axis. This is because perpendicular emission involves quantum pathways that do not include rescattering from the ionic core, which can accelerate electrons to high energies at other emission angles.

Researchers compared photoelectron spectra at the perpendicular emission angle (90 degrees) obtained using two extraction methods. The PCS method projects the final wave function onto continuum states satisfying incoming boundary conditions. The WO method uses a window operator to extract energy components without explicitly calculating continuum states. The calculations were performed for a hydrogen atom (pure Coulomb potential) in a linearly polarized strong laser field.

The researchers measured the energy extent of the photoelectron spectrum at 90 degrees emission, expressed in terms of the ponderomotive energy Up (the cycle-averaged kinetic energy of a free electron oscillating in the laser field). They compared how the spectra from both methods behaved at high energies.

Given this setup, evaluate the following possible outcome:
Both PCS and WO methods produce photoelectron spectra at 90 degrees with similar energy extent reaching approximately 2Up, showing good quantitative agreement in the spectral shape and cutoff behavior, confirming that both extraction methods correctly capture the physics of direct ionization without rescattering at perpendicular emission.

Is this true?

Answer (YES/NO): NO